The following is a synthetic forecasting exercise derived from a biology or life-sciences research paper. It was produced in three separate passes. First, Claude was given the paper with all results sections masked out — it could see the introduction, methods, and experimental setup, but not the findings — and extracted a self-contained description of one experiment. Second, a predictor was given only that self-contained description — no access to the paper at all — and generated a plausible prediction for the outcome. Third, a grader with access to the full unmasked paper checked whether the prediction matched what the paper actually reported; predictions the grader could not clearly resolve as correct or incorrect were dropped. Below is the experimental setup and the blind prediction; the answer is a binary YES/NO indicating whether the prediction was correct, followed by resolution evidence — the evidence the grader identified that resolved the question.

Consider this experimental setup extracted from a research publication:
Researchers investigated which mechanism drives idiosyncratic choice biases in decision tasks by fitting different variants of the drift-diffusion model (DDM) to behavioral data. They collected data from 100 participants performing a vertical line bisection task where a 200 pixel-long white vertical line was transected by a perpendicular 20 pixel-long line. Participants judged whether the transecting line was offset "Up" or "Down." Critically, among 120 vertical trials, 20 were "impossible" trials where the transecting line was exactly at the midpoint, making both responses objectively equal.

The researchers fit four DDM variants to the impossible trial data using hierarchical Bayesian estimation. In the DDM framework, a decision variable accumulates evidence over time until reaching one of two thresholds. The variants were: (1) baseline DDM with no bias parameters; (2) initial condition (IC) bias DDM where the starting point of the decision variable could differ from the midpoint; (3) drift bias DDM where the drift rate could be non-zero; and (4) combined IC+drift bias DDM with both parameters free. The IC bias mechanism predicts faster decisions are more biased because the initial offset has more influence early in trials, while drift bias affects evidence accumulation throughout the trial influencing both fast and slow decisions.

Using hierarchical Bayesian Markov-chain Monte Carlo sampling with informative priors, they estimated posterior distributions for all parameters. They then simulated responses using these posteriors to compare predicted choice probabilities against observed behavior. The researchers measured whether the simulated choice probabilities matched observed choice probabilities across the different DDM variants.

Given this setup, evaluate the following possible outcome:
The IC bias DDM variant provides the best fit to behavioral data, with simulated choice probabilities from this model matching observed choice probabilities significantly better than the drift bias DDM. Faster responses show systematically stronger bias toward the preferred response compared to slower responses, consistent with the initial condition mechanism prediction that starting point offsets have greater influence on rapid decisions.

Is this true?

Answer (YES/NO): NO